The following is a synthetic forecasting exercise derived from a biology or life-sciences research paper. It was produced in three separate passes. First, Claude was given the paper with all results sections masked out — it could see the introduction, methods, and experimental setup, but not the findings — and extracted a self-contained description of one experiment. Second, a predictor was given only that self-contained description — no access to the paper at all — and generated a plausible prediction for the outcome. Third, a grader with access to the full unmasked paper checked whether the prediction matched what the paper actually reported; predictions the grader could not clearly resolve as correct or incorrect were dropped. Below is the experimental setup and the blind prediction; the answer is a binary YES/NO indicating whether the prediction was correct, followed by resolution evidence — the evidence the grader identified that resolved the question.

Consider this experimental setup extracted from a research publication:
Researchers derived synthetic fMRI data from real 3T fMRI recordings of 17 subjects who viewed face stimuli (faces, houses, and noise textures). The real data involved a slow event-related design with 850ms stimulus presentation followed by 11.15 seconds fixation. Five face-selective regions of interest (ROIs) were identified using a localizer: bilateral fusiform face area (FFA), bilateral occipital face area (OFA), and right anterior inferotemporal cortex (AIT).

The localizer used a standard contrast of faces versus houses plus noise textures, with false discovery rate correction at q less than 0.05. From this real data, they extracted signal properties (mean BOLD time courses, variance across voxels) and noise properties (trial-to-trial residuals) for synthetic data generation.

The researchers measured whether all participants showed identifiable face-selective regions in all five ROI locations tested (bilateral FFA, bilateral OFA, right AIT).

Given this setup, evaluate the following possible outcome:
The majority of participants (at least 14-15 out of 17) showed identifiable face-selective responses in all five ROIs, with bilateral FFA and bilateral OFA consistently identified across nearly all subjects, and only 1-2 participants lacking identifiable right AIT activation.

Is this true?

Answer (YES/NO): NO